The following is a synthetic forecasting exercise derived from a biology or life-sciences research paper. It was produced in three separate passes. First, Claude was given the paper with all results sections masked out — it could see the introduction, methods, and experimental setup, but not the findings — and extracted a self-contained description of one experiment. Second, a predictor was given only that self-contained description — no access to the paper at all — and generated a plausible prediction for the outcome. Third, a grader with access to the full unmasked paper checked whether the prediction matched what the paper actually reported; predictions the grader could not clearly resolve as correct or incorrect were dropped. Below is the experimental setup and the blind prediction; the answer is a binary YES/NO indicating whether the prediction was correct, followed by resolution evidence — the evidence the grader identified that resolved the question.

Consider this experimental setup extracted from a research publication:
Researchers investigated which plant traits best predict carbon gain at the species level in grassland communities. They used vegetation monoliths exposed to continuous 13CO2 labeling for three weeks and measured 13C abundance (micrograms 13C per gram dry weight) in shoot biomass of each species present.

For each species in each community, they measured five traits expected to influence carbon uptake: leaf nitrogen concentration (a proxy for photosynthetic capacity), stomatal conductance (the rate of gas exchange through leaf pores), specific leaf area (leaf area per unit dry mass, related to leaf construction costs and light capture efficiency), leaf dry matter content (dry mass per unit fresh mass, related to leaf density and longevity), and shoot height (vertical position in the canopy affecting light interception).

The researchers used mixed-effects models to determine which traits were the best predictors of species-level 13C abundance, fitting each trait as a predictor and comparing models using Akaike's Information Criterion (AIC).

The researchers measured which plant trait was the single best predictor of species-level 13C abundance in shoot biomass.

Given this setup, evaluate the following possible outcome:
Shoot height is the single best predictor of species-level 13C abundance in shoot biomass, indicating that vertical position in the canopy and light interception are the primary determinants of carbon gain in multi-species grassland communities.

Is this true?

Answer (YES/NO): NO